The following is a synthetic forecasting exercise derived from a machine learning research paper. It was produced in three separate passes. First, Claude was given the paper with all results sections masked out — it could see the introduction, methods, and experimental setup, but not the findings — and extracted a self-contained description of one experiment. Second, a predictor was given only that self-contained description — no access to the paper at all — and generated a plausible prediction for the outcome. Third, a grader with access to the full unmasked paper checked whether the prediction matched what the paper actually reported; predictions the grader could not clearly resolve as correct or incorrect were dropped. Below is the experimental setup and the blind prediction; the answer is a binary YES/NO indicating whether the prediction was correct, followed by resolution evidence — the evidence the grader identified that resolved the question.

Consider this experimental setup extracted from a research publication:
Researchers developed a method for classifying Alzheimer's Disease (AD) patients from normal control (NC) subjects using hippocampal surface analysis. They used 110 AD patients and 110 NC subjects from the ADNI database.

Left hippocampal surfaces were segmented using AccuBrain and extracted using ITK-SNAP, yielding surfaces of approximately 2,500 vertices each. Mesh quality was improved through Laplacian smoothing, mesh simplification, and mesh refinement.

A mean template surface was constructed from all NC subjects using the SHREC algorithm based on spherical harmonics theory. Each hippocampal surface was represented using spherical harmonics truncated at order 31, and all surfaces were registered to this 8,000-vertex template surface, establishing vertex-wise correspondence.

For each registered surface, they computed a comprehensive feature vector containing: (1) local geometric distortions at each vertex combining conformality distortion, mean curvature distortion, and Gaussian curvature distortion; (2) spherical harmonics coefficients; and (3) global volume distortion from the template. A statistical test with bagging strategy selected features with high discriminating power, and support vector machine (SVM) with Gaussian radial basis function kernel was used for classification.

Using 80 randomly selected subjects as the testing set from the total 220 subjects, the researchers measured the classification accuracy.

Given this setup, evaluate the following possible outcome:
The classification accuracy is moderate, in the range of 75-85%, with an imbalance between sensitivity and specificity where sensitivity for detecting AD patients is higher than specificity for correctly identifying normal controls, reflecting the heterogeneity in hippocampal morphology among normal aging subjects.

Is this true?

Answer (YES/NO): NO